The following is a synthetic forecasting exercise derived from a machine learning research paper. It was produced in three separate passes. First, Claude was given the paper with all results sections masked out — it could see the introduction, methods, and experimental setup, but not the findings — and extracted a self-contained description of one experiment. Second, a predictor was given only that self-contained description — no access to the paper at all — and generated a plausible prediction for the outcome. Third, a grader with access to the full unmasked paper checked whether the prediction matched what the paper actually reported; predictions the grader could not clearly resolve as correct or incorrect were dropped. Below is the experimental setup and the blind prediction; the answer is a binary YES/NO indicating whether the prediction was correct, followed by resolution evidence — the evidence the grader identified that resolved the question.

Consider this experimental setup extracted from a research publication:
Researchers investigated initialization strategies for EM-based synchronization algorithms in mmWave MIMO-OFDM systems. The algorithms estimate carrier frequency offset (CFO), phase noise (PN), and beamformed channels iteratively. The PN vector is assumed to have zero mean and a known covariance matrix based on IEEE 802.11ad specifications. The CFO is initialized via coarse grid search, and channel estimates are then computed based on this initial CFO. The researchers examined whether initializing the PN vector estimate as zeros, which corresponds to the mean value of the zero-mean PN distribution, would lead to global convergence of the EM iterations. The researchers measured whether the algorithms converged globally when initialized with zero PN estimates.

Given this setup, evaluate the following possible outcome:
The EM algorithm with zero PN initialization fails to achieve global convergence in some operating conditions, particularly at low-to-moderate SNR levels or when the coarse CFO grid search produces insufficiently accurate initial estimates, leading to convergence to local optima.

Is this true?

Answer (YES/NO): NO